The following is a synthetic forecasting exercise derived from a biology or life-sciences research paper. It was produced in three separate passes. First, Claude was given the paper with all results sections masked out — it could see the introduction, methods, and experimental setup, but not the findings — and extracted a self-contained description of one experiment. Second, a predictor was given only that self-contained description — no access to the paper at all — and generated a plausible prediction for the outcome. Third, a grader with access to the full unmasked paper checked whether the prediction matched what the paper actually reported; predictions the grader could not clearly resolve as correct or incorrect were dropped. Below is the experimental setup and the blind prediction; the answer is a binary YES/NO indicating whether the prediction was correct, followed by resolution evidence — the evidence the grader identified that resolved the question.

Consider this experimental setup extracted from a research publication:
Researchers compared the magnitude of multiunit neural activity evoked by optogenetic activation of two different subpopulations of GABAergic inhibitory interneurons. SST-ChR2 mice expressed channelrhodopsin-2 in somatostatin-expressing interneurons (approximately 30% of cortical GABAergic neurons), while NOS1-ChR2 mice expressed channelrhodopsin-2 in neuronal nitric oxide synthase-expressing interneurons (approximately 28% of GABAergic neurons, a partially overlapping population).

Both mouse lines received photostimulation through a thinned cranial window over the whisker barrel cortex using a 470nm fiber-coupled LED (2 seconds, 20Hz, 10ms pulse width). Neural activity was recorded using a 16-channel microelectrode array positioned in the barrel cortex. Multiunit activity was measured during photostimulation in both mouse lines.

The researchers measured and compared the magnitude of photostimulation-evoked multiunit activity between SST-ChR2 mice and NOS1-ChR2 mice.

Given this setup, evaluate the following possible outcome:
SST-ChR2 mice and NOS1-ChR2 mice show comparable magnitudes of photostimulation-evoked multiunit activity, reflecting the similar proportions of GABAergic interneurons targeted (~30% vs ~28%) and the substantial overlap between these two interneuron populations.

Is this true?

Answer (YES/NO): NO